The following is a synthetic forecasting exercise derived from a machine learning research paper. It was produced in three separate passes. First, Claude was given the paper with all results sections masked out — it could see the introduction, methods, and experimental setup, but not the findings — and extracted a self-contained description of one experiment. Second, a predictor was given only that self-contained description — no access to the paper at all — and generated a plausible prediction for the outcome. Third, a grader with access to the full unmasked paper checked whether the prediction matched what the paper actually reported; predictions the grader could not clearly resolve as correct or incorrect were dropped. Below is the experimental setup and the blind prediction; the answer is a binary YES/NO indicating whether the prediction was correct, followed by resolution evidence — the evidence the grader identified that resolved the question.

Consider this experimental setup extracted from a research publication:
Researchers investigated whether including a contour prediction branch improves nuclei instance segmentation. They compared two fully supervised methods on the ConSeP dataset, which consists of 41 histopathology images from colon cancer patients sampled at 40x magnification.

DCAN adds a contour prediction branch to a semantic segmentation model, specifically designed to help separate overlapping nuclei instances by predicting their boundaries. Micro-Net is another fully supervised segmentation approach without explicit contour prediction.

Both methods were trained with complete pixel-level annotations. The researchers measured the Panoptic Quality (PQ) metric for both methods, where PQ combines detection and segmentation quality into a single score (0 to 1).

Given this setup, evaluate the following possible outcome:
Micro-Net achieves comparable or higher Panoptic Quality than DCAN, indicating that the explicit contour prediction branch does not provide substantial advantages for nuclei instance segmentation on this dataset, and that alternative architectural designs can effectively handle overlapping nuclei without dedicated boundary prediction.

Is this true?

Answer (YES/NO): YES